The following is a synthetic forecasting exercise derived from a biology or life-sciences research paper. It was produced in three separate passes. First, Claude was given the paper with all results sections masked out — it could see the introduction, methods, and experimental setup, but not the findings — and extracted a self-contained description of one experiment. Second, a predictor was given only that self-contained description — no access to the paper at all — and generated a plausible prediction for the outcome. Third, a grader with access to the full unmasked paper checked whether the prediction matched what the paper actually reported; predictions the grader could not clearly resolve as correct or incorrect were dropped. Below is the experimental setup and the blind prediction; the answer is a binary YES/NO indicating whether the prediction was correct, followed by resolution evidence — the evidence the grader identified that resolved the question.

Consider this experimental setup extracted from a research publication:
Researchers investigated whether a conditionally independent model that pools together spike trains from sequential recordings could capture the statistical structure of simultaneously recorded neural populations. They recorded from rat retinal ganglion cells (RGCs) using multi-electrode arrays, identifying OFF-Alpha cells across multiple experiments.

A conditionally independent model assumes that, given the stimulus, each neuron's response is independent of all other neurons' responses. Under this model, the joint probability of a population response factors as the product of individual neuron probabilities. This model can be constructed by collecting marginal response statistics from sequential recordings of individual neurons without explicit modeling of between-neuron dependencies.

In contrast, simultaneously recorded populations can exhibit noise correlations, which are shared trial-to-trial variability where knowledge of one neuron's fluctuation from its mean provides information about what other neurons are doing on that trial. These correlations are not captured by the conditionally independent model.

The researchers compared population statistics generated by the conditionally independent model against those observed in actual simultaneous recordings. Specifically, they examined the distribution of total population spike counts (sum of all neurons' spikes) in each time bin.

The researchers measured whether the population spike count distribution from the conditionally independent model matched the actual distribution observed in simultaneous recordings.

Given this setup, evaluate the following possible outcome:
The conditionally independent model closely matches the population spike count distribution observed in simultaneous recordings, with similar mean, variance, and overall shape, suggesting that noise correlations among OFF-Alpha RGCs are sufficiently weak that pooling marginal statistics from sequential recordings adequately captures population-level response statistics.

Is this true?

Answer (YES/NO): NO